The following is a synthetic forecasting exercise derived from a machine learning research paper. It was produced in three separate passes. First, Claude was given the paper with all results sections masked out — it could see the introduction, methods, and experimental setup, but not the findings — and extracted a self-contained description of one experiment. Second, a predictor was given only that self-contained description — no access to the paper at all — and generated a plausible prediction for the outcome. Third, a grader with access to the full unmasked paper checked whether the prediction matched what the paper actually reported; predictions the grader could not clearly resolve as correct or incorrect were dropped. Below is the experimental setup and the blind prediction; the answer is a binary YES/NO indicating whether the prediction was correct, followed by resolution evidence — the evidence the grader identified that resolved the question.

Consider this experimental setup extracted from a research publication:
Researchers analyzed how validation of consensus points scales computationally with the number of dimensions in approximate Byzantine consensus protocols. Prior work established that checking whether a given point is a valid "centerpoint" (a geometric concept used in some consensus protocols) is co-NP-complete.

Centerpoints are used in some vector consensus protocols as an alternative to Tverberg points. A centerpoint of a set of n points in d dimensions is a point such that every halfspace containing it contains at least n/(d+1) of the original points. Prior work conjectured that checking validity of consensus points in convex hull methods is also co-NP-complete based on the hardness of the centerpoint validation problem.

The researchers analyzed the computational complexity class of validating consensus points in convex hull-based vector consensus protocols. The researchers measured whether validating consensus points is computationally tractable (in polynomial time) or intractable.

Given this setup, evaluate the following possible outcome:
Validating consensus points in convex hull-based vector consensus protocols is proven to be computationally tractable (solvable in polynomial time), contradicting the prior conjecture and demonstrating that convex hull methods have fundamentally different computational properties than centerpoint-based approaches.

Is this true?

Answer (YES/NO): NO